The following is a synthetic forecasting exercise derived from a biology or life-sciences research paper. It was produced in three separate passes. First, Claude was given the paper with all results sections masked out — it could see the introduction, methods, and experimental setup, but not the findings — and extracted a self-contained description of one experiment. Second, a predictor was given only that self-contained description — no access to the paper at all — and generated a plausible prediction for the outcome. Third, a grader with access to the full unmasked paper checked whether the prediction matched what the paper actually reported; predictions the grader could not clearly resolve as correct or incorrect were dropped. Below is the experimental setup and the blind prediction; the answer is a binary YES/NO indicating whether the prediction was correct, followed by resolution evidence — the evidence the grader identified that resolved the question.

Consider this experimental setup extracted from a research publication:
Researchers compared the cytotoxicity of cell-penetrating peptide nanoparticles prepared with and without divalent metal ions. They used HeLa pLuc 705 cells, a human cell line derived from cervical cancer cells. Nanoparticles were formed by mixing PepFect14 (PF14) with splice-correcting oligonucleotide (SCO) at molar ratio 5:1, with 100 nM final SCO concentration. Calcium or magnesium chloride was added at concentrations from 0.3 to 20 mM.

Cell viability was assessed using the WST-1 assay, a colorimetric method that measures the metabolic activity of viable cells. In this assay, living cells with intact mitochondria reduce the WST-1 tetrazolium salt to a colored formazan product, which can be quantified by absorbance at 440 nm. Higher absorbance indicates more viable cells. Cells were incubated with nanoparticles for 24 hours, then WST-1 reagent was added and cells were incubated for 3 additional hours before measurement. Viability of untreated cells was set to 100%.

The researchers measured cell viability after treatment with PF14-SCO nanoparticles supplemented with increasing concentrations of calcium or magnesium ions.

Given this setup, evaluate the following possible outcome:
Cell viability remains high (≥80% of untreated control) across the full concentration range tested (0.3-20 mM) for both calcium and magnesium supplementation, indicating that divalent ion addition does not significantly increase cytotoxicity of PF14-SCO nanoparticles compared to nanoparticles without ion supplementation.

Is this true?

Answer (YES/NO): NO